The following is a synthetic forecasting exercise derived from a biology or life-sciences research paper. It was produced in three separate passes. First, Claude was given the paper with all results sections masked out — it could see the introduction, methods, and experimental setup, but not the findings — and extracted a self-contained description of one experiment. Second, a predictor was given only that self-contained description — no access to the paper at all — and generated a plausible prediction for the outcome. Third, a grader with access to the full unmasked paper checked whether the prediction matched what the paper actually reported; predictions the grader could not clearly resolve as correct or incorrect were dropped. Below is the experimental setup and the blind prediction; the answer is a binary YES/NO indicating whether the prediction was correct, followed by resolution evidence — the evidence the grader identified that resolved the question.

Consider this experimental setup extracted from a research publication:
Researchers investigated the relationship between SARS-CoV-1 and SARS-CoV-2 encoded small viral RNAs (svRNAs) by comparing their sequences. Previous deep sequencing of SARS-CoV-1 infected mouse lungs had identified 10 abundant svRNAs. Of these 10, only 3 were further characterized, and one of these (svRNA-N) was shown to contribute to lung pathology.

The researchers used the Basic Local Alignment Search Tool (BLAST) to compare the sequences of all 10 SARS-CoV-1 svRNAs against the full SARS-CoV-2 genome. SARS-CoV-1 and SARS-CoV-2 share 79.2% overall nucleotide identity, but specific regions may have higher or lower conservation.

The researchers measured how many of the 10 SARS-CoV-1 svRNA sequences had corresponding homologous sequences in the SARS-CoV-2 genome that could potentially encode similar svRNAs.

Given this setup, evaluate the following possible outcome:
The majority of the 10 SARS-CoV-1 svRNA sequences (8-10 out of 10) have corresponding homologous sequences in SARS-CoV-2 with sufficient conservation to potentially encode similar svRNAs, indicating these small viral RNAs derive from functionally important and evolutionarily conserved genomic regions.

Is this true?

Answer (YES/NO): NO